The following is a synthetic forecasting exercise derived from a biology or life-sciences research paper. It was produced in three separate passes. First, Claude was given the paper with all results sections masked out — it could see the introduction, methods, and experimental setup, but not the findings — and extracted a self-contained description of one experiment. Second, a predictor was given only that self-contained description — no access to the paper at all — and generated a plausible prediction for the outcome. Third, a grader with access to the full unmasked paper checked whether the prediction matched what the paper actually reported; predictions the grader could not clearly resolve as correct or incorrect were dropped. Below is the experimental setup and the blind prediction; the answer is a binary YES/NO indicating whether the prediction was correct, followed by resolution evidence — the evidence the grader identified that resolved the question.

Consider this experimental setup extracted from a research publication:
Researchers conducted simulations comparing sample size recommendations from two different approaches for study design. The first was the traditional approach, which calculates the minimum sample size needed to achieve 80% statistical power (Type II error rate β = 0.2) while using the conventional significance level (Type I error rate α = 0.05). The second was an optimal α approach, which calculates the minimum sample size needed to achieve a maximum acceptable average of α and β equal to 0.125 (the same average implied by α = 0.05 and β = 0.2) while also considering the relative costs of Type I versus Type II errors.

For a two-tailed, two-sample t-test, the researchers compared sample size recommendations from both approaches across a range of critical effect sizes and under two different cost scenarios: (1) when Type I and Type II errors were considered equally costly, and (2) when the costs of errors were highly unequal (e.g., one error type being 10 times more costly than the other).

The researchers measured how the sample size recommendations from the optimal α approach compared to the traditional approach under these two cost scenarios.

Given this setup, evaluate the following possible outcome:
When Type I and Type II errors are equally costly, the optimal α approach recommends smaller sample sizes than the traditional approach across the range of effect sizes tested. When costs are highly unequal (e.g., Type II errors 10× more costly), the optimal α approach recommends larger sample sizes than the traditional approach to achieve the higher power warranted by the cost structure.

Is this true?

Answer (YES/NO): YES